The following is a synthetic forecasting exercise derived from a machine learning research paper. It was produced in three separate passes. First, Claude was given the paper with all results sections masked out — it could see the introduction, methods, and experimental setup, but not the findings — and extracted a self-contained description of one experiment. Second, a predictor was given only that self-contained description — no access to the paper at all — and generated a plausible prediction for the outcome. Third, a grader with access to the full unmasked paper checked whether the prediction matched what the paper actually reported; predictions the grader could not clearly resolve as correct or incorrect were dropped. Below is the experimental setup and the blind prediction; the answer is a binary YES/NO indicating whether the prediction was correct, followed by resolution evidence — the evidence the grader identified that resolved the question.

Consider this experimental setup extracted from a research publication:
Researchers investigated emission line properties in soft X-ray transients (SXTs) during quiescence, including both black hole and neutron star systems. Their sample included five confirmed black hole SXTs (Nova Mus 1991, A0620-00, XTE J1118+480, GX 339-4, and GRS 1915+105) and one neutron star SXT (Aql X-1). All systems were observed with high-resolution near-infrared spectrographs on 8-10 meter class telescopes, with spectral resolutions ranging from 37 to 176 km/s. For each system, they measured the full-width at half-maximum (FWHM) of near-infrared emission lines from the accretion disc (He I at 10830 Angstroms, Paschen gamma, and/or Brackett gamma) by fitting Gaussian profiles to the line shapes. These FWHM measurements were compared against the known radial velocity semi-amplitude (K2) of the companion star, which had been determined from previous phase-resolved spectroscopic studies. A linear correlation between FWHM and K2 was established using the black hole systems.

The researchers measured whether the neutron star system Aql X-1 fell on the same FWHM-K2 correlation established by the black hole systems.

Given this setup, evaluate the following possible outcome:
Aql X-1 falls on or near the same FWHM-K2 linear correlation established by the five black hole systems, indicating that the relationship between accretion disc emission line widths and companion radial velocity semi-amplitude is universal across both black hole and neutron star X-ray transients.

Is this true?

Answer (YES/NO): NO